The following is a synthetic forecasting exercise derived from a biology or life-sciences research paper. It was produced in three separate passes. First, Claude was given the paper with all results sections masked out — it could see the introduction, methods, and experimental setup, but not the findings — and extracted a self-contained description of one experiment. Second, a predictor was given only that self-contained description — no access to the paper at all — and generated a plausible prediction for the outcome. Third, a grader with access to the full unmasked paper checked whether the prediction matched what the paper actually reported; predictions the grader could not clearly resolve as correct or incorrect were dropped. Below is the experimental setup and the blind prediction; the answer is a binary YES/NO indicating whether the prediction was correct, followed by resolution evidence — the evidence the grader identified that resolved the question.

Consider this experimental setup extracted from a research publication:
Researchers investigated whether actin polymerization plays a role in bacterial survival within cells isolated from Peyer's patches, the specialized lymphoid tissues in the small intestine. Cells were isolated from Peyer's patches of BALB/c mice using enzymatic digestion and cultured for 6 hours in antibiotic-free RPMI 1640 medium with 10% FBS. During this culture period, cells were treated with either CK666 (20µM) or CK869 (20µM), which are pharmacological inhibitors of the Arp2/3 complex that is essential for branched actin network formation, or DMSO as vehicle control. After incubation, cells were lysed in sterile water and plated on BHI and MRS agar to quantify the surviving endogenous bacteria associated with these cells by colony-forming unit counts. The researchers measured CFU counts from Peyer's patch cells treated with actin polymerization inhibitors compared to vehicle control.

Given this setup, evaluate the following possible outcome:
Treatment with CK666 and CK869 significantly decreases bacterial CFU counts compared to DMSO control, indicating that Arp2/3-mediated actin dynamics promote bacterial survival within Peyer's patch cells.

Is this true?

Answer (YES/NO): YES